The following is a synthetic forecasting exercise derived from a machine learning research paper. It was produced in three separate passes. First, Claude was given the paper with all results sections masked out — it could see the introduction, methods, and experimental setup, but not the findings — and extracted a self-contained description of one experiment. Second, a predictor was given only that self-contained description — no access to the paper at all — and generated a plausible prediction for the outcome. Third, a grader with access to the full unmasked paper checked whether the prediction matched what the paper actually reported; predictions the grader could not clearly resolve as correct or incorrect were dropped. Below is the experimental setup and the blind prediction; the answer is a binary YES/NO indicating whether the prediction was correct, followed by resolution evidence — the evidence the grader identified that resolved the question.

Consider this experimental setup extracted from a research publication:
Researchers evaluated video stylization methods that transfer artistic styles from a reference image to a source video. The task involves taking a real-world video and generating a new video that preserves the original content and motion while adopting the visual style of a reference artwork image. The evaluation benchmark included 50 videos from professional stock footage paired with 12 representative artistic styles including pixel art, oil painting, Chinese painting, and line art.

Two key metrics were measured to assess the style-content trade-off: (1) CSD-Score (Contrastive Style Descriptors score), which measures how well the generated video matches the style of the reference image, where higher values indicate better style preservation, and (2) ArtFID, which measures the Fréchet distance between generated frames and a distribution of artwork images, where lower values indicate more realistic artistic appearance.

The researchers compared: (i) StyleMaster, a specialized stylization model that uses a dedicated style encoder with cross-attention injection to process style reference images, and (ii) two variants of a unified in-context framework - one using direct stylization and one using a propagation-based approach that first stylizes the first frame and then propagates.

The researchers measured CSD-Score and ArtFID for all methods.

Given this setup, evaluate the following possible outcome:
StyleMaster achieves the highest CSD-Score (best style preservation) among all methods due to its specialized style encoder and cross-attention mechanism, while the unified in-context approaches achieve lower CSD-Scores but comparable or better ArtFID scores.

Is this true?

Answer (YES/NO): YES